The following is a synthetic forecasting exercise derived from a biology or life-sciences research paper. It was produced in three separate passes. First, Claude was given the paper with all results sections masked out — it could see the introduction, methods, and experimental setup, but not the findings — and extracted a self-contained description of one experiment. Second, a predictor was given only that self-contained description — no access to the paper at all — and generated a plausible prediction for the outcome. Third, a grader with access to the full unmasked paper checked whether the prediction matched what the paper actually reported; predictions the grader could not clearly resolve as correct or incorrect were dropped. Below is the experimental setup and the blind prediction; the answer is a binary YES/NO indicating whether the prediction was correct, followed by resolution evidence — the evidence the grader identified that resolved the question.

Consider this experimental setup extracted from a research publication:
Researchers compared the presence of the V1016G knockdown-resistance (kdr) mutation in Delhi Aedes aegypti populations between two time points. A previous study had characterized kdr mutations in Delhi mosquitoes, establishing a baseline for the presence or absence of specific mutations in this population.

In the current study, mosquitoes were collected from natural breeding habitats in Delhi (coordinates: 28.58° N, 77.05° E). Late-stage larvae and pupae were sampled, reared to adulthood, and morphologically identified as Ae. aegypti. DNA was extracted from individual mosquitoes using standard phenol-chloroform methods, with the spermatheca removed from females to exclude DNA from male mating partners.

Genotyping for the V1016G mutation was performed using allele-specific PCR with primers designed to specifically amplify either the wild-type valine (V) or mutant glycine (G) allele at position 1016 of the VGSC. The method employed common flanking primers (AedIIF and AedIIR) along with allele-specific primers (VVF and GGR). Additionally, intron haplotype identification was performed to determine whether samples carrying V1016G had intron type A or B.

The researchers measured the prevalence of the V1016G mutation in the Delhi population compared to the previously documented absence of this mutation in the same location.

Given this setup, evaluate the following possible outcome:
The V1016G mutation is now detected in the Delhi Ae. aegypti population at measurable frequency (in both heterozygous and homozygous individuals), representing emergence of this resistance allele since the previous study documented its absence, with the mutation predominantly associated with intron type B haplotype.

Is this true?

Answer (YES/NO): NO